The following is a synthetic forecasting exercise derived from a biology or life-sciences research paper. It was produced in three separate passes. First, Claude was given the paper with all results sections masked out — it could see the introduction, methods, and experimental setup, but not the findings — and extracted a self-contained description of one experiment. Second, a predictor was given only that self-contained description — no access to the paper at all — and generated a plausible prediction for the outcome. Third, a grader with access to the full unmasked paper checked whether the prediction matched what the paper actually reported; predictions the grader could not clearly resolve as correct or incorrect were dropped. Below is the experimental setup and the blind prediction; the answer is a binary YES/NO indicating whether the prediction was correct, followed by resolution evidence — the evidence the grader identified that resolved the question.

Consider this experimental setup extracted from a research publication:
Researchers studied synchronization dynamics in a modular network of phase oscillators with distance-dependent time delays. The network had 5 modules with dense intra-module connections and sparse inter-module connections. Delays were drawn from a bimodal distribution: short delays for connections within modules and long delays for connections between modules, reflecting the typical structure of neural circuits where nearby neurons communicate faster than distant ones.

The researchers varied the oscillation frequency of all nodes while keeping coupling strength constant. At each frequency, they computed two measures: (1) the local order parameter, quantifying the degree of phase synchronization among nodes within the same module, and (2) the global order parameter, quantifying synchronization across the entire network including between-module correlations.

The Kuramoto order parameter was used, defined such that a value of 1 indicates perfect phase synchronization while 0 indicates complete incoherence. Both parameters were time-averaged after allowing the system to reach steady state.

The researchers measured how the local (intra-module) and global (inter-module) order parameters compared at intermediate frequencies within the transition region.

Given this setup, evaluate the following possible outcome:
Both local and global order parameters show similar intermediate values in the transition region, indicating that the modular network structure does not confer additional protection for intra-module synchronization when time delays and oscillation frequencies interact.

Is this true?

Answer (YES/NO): NO